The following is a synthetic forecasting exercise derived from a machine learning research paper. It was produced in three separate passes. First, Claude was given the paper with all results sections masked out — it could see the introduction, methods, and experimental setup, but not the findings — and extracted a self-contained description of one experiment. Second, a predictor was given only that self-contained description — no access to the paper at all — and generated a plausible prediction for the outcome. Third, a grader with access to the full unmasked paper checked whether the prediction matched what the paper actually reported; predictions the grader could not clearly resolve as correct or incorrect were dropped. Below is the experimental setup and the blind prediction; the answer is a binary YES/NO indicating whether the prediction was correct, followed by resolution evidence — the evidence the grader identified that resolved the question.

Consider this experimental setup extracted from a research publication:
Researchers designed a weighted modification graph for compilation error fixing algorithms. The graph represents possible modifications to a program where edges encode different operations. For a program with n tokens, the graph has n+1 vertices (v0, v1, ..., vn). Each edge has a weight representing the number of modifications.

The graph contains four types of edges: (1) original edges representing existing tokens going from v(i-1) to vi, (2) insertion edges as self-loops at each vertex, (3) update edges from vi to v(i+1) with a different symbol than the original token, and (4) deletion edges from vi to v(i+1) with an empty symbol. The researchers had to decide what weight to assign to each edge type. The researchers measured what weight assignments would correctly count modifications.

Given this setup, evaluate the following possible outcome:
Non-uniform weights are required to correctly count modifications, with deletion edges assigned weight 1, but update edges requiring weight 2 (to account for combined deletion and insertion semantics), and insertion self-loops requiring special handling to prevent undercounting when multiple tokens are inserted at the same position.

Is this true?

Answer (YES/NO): NO